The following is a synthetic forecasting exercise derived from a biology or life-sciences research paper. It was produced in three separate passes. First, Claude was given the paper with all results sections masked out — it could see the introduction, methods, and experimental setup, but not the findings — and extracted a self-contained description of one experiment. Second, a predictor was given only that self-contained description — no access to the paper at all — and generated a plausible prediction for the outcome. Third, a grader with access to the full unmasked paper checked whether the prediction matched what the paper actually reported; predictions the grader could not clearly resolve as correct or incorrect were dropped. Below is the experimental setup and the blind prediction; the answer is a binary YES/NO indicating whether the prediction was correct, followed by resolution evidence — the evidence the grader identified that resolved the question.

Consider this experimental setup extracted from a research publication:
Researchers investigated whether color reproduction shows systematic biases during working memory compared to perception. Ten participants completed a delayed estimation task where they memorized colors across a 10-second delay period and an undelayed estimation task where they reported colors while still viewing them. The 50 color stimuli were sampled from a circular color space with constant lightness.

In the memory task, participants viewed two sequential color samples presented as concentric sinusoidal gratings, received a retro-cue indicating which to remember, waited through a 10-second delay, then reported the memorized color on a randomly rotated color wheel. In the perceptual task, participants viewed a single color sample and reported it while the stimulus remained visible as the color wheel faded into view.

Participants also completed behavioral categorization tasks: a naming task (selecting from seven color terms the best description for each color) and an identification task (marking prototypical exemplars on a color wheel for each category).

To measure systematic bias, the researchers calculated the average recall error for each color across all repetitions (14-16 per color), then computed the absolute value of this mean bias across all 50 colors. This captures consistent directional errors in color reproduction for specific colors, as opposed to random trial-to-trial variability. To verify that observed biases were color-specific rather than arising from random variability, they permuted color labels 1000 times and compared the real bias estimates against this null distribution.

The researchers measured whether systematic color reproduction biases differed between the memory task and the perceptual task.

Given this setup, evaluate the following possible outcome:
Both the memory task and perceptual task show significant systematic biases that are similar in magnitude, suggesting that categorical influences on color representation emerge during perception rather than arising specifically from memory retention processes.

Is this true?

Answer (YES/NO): NO